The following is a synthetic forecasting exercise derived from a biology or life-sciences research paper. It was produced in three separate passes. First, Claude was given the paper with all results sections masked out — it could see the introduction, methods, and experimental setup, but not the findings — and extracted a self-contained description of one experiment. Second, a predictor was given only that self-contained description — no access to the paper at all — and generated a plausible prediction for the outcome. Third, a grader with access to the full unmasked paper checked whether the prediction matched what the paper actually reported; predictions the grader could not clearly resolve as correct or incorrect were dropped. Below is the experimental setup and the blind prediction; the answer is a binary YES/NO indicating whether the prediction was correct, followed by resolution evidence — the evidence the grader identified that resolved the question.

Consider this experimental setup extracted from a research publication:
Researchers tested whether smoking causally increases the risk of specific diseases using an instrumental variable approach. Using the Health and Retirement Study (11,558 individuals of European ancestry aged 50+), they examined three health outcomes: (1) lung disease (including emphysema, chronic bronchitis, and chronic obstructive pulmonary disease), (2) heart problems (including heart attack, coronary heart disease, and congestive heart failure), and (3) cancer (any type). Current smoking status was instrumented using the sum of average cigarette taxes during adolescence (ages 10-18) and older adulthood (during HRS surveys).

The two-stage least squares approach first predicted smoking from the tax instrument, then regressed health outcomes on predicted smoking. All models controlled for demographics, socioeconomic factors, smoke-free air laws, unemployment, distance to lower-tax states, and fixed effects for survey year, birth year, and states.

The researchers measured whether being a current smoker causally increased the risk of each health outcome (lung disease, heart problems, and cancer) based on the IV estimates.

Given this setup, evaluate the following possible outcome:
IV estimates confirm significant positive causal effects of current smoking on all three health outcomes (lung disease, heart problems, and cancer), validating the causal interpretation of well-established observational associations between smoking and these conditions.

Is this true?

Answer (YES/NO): YES